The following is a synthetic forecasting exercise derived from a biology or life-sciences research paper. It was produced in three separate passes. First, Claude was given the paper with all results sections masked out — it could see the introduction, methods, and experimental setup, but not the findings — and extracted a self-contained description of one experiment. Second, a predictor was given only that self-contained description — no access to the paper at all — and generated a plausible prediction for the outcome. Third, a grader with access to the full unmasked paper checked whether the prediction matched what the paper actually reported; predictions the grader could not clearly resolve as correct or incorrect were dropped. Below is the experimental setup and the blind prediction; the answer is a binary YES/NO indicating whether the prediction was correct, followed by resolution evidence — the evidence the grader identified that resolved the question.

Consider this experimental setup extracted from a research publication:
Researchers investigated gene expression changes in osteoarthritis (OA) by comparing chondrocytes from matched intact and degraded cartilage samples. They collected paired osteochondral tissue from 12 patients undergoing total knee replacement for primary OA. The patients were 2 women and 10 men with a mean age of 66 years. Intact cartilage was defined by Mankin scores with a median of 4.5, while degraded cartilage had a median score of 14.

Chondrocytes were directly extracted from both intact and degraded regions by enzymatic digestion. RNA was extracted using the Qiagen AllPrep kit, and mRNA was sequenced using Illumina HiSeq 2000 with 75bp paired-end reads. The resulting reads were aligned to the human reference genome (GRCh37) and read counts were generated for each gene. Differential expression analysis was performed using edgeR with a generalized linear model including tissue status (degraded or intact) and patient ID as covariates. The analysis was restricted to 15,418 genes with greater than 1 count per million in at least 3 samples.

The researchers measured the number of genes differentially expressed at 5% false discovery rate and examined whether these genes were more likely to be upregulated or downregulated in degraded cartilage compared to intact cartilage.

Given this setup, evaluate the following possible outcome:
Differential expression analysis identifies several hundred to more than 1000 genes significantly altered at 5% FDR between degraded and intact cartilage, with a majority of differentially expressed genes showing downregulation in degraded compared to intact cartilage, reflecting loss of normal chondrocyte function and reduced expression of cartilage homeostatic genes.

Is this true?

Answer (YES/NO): NO